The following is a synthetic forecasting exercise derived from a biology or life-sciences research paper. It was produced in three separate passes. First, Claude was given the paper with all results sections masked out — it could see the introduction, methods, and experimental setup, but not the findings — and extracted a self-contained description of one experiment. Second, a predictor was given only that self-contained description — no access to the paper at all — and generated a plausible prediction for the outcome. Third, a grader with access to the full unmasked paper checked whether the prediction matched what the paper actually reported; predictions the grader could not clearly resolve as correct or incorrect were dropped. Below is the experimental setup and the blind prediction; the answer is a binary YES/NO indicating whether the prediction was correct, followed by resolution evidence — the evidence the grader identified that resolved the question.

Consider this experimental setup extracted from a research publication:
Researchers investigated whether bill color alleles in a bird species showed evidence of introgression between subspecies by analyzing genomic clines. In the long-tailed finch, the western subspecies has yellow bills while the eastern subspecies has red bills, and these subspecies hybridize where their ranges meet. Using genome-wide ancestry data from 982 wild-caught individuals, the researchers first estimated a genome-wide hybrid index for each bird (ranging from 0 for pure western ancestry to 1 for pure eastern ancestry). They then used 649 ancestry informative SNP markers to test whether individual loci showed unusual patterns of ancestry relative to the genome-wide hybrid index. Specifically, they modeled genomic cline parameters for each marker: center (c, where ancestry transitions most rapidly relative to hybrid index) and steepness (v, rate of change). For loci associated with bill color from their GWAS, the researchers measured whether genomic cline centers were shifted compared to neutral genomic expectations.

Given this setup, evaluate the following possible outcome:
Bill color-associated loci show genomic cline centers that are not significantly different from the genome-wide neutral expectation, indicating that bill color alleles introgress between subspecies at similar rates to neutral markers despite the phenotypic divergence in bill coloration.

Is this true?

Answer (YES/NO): NO